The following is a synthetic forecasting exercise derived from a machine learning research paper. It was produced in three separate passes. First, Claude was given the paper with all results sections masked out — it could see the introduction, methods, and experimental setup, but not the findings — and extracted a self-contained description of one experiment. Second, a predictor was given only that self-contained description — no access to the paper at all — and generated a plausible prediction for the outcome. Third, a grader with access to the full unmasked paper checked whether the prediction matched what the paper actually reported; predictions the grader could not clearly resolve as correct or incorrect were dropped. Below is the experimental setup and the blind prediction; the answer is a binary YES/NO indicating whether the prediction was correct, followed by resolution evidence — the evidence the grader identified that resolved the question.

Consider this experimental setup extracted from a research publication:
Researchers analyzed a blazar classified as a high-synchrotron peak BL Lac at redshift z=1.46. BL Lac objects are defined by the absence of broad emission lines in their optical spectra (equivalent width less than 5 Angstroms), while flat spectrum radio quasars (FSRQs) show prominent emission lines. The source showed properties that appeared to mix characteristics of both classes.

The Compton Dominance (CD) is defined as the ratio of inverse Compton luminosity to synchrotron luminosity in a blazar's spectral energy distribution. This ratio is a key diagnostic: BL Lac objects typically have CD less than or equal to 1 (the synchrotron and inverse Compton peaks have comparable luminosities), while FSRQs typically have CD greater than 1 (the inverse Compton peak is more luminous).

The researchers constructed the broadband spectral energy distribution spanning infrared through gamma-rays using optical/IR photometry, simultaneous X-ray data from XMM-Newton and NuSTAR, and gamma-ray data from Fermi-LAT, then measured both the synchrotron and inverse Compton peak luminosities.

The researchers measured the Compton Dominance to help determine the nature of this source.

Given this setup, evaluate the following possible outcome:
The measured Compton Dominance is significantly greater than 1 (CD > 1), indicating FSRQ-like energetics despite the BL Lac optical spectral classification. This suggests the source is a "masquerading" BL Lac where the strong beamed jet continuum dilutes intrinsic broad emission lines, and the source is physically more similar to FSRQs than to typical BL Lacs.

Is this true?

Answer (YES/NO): NO